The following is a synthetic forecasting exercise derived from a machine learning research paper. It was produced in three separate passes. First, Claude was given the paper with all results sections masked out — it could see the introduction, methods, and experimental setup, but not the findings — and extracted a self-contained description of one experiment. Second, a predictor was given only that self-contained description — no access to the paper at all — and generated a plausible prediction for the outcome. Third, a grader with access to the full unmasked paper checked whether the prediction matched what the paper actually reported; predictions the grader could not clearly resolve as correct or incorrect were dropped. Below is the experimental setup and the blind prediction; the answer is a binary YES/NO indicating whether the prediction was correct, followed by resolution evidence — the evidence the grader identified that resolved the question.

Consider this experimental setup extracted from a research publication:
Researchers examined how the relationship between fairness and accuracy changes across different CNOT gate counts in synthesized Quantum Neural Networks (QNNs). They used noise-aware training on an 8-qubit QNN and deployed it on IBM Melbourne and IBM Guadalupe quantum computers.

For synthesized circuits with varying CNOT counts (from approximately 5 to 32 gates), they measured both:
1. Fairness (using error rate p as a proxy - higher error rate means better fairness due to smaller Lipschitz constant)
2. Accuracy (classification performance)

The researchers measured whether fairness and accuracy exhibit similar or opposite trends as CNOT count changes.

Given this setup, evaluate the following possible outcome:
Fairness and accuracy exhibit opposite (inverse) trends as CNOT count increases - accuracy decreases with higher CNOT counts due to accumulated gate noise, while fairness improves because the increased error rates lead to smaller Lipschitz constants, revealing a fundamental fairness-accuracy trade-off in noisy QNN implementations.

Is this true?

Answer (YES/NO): NO